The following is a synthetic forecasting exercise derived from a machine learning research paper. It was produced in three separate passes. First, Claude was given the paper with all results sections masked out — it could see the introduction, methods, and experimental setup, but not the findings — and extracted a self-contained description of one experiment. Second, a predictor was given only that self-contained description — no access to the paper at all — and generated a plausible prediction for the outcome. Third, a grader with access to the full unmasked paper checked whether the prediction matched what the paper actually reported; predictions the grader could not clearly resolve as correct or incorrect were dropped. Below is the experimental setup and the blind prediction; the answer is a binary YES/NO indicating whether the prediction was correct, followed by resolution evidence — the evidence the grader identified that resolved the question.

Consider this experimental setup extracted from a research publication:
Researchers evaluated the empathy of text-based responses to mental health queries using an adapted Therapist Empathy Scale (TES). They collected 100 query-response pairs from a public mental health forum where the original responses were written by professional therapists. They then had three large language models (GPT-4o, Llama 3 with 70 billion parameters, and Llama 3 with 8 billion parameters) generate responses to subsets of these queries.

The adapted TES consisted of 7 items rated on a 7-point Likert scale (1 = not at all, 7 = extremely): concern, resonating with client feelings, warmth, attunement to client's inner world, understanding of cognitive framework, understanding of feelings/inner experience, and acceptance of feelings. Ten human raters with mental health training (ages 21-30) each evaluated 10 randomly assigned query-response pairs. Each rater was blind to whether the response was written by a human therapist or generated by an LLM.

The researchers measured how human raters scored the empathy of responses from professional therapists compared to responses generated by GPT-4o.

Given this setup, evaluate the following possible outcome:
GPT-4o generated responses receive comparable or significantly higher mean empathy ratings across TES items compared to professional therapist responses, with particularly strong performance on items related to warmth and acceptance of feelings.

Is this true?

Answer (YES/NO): NO